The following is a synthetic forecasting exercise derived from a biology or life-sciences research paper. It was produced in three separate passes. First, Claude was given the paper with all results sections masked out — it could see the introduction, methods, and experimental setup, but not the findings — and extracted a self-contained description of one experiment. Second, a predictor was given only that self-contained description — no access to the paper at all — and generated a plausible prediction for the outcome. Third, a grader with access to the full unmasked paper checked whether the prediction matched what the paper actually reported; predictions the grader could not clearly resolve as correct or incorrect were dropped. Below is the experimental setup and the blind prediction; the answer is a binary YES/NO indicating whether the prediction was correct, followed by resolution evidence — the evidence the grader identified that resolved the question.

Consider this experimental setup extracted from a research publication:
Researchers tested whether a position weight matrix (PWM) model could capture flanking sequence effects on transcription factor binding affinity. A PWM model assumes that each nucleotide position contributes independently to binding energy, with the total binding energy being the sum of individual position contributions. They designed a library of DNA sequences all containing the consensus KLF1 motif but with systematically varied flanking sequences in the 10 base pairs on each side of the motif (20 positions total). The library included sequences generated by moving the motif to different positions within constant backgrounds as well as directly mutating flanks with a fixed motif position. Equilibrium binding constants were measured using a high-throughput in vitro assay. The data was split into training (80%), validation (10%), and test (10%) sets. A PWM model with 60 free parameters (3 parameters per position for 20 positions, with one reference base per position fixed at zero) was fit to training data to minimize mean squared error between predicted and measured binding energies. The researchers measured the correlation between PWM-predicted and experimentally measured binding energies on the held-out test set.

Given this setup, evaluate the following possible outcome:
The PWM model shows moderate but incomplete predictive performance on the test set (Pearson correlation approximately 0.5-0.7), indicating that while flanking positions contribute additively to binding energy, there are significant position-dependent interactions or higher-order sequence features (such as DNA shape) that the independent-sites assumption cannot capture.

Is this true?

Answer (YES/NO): NO